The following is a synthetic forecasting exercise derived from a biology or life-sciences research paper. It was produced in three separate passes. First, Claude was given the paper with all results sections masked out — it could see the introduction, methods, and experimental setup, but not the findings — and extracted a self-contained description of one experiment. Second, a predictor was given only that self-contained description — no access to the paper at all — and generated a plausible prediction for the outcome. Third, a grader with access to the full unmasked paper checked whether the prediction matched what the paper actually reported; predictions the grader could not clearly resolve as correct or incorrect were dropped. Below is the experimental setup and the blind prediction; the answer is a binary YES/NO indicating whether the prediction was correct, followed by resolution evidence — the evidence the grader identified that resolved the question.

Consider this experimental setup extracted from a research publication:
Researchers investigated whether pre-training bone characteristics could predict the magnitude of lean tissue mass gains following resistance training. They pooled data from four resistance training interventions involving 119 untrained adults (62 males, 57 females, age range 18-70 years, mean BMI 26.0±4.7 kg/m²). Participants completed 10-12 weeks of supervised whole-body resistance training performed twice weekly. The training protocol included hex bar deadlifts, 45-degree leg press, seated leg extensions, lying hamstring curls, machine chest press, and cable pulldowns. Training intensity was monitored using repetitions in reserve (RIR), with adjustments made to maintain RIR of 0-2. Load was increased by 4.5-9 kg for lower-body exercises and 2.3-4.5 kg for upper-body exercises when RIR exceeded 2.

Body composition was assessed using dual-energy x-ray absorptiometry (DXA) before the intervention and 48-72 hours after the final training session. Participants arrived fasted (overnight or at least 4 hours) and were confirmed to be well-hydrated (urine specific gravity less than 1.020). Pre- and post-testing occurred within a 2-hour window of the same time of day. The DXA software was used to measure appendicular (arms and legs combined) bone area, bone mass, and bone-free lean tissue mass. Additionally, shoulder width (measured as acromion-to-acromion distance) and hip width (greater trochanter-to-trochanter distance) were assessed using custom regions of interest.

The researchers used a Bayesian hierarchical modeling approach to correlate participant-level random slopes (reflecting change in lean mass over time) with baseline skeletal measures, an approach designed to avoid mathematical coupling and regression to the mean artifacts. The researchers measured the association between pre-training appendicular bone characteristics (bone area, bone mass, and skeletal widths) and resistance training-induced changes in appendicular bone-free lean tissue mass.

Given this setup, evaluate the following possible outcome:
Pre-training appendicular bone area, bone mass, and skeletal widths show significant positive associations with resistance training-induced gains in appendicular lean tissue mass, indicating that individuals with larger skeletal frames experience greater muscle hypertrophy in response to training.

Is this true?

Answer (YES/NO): NO